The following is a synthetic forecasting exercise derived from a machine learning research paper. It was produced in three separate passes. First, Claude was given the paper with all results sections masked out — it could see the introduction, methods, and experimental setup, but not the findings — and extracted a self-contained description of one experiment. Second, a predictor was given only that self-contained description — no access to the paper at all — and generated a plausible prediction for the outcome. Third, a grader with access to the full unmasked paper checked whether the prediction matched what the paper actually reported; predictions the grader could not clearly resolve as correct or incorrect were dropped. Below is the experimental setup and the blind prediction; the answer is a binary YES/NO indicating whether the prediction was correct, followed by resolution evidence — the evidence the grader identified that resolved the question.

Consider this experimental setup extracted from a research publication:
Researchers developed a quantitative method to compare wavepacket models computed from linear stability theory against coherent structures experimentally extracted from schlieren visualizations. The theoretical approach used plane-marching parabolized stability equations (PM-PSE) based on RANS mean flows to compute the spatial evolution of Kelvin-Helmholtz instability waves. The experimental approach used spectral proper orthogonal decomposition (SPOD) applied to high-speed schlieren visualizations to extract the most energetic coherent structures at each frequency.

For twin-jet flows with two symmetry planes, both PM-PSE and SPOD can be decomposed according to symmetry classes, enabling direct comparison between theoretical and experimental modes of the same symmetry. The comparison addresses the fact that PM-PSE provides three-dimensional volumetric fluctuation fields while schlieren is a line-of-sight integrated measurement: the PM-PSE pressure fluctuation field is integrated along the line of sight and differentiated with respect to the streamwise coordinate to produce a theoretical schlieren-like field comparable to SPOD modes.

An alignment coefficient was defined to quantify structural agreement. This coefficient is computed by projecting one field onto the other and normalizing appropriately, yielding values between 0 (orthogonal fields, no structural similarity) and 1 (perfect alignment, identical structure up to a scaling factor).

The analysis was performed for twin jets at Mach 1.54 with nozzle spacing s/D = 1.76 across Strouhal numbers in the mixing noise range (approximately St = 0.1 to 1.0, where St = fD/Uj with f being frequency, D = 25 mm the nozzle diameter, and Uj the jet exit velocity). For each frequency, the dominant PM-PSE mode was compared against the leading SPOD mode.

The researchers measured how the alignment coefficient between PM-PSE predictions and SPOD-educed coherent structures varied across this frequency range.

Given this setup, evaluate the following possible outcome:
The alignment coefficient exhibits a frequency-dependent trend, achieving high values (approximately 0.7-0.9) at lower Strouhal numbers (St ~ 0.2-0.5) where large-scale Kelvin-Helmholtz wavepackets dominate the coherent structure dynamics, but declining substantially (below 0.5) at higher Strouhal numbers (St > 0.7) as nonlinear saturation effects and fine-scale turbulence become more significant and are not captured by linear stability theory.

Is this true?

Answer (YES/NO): NO